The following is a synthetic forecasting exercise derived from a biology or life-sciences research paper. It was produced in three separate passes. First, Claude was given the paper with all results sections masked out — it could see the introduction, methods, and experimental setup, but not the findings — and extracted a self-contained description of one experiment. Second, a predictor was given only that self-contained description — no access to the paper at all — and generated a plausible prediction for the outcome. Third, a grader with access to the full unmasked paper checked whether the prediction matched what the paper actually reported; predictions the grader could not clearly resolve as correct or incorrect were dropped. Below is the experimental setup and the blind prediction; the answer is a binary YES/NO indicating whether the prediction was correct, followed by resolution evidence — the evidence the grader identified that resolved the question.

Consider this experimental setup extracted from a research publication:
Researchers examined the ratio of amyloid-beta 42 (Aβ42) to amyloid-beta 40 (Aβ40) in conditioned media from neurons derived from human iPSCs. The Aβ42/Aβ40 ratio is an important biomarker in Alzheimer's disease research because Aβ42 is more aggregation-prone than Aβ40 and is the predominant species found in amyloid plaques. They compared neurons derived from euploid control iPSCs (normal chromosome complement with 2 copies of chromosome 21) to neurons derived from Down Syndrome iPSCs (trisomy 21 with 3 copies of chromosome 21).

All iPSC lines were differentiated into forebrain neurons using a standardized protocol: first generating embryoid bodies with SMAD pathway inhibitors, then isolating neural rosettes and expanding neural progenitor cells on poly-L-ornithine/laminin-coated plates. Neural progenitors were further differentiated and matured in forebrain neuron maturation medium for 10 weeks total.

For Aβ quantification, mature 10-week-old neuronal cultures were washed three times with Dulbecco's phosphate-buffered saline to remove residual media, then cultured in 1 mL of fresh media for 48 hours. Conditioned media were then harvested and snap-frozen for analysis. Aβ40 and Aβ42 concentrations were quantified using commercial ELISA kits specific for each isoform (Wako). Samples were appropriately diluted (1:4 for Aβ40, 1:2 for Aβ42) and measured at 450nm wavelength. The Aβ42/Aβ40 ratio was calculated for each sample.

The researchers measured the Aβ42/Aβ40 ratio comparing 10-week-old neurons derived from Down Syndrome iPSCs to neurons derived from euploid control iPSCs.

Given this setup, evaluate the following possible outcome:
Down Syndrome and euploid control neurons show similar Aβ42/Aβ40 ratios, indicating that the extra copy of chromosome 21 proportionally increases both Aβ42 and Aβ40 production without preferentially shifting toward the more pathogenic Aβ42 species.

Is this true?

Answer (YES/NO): YES